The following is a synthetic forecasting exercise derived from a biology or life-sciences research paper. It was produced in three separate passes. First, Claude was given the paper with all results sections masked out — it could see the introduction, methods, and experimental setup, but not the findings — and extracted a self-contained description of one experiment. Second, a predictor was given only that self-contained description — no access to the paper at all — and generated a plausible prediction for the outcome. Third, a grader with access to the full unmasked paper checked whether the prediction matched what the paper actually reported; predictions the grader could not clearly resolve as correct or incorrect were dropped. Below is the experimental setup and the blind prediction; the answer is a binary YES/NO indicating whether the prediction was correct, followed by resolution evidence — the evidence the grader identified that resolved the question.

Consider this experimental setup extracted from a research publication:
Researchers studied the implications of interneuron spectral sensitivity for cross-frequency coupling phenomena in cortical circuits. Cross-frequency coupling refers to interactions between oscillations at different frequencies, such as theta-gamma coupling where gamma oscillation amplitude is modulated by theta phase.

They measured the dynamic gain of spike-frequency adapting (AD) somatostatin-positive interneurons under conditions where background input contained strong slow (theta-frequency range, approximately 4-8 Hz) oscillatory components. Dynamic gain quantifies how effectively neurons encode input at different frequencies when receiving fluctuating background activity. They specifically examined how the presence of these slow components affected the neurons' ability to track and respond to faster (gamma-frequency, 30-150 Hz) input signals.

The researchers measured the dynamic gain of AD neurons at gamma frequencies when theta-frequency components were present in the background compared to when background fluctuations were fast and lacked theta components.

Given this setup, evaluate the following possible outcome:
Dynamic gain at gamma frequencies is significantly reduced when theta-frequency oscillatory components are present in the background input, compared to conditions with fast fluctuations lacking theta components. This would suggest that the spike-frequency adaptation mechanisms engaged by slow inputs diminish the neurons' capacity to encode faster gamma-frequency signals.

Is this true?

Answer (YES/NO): NO